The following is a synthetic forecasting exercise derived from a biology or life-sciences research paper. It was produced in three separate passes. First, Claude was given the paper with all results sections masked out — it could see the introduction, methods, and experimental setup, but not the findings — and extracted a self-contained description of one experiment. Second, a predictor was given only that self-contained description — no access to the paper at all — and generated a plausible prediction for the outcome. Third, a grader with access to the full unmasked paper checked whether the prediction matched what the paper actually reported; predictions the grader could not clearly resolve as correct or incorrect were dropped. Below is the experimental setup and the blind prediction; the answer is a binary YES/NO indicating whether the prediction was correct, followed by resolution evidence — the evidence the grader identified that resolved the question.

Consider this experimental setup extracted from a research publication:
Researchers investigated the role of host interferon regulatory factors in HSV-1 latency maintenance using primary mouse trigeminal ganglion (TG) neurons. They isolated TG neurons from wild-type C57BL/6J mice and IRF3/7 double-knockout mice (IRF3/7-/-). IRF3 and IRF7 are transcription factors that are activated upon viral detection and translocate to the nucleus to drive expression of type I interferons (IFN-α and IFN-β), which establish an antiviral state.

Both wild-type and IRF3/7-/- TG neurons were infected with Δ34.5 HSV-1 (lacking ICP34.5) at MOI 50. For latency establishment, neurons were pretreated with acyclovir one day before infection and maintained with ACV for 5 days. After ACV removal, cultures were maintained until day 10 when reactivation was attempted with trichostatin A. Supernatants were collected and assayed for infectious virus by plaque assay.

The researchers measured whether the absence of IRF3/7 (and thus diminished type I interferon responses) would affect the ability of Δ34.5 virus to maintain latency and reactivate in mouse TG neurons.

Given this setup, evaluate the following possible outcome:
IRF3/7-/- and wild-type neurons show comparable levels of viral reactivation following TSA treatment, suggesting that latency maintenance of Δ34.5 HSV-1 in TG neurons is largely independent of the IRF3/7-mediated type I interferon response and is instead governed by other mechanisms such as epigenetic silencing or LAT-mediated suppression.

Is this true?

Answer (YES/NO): NO